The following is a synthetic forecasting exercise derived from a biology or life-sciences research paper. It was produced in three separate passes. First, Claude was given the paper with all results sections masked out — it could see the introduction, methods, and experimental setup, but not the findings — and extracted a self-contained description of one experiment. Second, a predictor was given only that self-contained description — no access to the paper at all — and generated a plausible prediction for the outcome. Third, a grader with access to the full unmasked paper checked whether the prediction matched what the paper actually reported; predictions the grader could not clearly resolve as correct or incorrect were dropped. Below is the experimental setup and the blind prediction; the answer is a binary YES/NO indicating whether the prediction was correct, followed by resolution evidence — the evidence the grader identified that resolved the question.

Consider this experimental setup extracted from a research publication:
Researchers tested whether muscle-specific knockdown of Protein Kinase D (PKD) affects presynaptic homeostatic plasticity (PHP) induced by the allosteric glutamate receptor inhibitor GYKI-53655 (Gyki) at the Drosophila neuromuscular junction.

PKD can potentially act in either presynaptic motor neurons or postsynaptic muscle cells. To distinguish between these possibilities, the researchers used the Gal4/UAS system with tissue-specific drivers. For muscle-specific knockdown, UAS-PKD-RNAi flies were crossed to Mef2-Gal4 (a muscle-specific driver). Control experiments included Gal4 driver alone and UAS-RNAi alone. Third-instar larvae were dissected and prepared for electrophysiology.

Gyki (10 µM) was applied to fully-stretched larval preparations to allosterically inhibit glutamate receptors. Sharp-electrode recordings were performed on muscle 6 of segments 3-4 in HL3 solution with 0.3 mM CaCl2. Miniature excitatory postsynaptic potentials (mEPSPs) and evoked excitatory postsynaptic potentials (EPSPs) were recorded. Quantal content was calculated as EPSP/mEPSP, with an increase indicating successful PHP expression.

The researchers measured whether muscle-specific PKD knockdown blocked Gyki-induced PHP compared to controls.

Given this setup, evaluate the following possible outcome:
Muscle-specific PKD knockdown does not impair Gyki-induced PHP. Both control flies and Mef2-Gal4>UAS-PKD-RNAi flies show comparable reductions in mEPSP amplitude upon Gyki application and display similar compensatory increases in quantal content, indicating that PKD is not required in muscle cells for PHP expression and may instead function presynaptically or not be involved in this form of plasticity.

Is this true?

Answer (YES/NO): YES